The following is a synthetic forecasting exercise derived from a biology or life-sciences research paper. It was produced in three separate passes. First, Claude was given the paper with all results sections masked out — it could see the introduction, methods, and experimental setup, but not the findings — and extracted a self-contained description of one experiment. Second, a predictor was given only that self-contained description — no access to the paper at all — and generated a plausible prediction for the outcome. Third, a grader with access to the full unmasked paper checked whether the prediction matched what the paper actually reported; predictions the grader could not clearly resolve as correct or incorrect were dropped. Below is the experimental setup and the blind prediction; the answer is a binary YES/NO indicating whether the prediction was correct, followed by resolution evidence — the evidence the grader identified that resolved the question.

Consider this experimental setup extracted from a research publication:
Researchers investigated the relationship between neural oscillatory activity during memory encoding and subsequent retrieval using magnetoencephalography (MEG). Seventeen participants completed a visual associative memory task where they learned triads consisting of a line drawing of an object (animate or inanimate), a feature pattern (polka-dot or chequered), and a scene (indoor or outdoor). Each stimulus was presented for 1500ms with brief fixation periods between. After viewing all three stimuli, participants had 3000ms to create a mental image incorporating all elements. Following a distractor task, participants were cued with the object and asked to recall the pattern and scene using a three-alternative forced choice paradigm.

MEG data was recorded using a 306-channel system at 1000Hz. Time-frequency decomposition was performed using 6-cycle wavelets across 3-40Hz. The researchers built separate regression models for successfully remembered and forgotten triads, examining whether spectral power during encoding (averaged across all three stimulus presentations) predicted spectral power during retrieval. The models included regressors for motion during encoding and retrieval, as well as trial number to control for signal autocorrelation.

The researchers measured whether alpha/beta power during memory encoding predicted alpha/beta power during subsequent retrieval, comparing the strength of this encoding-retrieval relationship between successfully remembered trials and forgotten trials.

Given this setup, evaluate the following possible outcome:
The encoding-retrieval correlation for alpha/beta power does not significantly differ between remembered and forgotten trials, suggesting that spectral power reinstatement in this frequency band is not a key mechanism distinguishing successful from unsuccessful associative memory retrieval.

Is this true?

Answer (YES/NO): NO